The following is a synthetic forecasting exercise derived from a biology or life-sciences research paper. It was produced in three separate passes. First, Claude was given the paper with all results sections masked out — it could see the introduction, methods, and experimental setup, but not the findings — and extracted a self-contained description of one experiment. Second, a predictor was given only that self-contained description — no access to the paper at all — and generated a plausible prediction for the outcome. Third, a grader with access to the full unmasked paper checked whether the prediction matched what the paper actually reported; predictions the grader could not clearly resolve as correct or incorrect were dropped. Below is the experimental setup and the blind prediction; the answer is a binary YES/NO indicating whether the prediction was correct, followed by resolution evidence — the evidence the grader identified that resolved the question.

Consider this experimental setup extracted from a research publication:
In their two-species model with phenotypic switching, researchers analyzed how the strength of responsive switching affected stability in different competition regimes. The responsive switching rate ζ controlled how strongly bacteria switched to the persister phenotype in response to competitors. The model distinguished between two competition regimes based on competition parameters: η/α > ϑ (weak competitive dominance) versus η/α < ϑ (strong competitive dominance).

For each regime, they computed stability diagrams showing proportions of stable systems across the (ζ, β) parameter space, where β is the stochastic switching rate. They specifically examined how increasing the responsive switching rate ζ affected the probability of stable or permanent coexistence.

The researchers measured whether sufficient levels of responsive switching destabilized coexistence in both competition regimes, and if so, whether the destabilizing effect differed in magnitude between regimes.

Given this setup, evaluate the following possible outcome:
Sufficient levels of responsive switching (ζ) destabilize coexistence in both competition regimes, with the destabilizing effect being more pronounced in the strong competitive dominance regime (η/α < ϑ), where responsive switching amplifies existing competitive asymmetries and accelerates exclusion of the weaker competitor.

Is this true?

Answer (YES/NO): YES